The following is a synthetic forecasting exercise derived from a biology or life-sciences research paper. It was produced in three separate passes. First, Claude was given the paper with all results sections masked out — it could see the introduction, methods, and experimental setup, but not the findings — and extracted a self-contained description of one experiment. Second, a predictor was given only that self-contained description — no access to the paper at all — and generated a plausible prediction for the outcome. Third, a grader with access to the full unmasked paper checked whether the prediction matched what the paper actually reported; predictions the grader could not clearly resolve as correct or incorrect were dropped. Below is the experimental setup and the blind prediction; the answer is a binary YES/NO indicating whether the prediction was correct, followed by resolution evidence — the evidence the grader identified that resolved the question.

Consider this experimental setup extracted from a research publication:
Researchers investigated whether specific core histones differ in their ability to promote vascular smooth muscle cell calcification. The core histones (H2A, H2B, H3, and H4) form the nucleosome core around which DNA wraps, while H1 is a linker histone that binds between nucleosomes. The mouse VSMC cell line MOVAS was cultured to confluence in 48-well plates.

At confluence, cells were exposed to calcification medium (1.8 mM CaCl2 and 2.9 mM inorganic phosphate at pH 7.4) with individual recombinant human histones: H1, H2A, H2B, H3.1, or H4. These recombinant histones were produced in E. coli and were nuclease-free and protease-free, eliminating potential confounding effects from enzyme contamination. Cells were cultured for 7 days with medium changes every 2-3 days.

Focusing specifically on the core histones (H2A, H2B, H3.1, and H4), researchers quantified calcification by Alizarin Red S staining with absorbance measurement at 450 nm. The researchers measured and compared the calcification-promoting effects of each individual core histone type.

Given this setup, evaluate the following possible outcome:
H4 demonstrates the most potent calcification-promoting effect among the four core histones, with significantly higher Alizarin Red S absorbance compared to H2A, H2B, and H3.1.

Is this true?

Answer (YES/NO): NO